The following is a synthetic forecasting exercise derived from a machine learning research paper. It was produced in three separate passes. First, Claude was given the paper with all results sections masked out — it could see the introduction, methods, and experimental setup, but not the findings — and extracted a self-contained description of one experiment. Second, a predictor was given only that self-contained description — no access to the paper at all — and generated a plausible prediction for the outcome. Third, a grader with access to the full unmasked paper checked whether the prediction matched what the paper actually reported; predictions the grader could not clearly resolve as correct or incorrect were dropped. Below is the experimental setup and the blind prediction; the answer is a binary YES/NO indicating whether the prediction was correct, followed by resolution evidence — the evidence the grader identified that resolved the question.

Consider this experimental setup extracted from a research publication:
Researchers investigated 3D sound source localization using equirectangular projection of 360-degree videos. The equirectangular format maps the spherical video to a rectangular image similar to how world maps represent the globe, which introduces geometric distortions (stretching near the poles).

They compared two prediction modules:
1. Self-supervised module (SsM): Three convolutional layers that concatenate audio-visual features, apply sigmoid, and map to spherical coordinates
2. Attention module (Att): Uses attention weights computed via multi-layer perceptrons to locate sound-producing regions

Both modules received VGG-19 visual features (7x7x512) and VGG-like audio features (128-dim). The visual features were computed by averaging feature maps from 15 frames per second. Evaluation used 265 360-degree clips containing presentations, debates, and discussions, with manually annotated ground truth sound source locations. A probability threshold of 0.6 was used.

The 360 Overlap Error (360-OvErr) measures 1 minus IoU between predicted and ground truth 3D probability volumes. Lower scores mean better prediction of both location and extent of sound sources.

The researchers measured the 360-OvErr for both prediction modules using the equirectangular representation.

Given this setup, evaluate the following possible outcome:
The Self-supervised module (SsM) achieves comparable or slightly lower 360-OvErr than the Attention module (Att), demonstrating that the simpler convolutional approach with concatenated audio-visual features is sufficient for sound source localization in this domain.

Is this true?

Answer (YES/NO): YES